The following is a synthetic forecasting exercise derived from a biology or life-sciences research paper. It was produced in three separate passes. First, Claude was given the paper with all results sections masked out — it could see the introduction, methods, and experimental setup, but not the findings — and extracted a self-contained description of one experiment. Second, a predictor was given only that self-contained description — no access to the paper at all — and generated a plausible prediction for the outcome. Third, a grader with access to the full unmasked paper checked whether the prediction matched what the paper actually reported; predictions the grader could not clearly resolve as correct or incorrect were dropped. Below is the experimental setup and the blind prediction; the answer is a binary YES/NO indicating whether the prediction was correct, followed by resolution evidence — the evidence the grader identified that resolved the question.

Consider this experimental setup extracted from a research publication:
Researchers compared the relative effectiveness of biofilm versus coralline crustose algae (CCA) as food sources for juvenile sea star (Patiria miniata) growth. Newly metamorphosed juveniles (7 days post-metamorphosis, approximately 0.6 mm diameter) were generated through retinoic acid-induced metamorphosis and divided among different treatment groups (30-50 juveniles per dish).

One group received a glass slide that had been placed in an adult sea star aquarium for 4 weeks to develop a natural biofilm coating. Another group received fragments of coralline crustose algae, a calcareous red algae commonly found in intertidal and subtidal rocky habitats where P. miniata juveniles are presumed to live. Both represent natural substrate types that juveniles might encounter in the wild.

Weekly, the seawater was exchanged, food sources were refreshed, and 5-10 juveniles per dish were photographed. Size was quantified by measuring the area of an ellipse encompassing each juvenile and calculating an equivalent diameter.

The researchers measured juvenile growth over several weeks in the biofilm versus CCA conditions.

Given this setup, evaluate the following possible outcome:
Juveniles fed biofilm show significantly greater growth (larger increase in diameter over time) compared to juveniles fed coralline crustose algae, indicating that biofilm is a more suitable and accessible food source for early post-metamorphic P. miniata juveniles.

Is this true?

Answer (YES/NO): NO